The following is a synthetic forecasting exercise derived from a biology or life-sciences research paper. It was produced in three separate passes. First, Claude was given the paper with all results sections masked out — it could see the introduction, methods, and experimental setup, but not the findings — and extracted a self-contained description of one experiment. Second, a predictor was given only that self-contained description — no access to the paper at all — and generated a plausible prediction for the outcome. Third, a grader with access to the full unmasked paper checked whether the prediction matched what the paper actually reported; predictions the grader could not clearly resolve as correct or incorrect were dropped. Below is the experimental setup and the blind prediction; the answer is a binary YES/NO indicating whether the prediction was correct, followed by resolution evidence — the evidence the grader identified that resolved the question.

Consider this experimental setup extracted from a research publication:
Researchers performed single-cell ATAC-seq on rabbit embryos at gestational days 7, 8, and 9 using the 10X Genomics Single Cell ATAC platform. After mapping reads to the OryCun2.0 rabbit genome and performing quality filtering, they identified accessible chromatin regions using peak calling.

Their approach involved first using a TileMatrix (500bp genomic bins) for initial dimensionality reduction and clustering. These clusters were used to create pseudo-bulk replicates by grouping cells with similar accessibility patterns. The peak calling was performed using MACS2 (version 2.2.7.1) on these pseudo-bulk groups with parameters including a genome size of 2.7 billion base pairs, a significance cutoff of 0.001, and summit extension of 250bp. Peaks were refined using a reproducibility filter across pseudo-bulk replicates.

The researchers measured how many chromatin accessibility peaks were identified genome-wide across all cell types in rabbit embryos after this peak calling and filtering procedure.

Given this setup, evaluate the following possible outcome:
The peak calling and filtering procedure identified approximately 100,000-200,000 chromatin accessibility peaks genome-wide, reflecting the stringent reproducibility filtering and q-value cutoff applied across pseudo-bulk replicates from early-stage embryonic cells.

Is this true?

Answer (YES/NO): NO